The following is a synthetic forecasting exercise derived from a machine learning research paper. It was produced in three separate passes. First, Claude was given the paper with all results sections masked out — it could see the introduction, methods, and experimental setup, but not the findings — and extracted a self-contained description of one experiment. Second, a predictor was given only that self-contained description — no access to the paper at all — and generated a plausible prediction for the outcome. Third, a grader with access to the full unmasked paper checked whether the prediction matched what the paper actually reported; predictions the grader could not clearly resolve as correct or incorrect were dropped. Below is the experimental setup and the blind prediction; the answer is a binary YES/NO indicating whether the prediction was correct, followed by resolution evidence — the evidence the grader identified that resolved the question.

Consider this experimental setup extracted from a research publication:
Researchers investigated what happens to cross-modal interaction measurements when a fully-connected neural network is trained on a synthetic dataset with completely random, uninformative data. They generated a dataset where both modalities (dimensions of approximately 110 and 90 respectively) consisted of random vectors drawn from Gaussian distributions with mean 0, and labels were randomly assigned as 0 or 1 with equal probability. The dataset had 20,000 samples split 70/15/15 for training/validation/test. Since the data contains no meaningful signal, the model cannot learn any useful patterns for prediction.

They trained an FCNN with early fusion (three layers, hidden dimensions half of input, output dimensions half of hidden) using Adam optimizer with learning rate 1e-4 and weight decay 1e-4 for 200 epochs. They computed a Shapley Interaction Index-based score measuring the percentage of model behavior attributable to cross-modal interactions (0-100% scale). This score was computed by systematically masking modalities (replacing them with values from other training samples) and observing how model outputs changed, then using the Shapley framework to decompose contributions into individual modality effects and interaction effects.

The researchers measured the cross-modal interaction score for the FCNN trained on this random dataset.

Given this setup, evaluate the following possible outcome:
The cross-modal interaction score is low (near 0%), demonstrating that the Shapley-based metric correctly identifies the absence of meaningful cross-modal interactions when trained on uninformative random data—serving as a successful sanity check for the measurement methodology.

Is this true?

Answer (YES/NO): NO